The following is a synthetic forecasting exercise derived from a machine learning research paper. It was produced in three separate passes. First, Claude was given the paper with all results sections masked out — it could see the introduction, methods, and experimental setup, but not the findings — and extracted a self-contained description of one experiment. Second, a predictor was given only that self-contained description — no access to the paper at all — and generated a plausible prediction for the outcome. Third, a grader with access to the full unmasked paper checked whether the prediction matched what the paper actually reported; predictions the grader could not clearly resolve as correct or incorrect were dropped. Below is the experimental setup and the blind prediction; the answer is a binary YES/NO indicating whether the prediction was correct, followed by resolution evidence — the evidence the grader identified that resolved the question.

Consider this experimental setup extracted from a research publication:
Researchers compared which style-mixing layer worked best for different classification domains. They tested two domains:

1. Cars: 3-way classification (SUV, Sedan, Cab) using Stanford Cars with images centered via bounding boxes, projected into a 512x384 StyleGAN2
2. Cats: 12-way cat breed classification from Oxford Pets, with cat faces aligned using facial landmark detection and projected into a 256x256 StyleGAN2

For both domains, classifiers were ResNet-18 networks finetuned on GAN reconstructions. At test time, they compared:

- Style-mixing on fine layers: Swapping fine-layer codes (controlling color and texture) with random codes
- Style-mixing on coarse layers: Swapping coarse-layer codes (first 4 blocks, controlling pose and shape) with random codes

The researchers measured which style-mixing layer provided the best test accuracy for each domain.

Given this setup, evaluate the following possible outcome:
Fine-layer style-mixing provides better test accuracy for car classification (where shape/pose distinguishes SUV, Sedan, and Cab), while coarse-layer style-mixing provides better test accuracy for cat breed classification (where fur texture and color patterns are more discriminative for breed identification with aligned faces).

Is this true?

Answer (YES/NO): YES